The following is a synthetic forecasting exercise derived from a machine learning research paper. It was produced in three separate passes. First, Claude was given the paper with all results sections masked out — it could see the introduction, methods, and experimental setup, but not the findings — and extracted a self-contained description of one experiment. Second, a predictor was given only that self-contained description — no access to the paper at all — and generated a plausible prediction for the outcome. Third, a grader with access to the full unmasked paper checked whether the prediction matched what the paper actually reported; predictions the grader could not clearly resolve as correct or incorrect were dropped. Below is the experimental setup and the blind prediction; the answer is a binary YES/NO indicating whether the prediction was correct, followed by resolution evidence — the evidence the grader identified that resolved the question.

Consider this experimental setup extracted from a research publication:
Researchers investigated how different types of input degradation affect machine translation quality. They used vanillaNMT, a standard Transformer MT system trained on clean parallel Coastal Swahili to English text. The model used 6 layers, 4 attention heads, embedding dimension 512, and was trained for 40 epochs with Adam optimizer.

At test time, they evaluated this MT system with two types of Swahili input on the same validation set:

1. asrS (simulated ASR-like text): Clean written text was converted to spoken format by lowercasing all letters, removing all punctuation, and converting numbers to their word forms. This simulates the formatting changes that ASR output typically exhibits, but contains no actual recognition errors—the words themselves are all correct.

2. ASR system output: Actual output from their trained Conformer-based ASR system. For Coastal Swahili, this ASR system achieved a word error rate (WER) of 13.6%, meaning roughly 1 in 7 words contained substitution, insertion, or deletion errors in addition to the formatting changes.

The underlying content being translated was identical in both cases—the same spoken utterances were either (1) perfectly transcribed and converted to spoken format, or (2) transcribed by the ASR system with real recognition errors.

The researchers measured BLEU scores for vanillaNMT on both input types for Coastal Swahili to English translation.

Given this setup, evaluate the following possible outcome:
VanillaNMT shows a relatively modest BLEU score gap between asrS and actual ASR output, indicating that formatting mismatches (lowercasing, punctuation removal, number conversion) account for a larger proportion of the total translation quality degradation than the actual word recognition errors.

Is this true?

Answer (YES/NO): YES